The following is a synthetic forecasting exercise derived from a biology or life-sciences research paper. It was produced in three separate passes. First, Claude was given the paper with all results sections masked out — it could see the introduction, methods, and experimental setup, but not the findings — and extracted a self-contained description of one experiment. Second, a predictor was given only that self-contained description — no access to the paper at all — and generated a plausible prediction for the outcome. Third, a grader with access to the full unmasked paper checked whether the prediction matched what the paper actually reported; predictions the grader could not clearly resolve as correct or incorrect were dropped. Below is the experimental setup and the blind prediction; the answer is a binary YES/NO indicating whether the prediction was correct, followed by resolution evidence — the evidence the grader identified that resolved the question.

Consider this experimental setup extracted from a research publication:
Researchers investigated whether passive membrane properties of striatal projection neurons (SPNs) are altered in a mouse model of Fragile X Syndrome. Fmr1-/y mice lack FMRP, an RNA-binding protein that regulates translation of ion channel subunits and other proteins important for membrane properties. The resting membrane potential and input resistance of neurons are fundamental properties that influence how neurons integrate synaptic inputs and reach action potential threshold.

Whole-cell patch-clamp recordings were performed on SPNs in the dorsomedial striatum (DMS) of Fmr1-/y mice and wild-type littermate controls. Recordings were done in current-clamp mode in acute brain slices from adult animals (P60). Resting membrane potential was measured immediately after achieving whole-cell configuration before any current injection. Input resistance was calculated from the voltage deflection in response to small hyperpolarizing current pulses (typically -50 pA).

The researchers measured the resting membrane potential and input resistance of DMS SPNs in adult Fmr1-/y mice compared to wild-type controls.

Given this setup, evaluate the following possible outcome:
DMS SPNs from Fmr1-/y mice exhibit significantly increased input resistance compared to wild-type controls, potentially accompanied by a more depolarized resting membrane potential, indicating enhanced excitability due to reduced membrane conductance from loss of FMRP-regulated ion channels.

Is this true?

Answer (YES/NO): YES